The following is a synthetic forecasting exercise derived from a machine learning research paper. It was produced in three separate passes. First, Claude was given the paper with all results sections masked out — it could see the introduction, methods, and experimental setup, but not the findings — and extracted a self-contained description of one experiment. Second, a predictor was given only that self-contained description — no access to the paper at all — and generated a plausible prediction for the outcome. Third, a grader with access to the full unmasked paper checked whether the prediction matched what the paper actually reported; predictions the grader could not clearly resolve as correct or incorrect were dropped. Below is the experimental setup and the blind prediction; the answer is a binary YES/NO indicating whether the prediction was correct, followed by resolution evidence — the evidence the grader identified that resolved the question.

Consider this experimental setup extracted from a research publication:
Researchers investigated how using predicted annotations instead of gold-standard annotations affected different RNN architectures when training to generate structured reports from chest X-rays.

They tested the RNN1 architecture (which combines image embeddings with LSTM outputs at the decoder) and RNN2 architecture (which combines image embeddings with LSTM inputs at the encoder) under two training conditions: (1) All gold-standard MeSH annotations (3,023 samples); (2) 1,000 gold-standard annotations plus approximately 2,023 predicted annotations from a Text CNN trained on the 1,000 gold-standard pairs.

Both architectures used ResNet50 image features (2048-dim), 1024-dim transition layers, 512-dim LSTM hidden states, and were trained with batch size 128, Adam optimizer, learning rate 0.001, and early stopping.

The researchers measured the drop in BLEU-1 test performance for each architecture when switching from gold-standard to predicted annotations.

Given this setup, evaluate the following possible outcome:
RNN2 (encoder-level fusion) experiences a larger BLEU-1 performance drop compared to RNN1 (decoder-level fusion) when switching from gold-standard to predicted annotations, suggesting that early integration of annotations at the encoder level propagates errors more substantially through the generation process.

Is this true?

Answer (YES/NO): NO